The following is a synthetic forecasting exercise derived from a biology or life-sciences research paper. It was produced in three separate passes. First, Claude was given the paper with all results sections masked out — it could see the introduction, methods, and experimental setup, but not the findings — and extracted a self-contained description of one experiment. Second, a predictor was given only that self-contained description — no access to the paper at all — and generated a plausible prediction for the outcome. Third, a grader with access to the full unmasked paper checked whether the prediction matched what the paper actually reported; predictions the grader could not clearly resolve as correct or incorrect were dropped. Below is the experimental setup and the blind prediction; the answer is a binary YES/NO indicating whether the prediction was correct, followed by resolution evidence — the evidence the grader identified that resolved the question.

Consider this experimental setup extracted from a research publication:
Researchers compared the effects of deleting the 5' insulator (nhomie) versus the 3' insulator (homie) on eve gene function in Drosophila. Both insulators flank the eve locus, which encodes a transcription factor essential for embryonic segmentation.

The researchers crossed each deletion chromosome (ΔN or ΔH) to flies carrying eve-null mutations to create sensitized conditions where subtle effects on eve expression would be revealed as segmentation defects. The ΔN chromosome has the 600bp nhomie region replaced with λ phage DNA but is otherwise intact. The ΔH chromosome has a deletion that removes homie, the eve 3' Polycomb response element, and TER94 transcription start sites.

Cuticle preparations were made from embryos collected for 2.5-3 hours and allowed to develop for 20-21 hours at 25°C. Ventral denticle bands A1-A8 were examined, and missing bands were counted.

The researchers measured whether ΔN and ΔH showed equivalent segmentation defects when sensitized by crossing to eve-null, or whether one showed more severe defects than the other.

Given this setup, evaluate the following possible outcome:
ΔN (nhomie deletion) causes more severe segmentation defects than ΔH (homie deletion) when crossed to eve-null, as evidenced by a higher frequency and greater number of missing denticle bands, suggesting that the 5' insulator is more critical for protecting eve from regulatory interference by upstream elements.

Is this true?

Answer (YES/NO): NO